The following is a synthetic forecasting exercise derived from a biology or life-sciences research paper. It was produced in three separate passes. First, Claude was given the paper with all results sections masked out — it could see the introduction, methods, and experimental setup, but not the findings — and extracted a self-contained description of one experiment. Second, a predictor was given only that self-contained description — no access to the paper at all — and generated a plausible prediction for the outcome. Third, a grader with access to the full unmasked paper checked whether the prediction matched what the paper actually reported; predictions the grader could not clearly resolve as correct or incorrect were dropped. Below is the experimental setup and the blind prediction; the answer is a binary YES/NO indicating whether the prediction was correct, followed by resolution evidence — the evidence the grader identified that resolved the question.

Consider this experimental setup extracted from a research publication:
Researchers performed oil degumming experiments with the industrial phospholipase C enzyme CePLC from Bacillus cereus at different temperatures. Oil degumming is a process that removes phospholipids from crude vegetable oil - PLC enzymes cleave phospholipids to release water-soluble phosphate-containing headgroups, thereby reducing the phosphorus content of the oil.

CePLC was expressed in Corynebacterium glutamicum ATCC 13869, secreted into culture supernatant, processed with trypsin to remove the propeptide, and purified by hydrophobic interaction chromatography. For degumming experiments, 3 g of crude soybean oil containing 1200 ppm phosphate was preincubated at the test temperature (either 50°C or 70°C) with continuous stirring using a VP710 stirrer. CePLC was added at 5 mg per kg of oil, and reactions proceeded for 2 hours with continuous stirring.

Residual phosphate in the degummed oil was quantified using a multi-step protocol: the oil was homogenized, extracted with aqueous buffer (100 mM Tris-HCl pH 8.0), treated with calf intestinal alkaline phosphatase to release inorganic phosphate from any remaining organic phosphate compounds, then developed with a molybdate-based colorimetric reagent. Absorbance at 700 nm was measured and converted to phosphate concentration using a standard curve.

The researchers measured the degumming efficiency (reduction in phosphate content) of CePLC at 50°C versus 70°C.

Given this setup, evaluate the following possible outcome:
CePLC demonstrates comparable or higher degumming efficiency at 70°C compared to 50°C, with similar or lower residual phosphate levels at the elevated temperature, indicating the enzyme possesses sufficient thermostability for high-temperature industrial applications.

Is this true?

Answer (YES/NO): NO